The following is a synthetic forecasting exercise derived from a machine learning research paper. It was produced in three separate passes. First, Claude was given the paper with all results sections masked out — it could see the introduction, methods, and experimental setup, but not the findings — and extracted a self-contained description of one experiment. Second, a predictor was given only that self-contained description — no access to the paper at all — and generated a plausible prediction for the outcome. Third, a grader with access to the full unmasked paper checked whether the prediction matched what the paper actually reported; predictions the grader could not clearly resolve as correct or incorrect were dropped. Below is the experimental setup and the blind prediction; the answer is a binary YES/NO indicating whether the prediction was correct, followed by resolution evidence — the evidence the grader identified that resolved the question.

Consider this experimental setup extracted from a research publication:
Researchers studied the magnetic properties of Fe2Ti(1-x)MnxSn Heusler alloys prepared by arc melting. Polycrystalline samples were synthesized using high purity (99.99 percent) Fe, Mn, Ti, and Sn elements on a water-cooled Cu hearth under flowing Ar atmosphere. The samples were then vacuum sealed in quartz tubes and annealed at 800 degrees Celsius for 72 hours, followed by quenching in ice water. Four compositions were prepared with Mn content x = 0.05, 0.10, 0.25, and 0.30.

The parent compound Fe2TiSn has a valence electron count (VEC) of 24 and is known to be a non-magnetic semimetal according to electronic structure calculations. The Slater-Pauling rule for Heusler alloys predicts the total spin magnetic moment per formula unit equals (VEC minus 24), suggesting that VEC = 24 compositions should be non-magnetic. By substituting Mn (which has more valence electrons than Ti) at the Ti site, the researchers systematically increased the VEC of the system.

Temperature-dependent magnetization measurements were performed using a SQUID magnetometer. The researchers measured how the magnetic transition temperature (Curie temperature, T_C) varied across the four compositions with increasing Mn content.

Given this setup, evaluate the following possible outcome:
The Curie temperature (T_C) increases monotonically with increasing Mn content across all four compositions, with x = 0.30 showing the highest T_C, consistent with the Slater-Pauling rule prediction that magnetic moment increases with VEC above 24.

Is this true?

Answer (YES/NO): YES